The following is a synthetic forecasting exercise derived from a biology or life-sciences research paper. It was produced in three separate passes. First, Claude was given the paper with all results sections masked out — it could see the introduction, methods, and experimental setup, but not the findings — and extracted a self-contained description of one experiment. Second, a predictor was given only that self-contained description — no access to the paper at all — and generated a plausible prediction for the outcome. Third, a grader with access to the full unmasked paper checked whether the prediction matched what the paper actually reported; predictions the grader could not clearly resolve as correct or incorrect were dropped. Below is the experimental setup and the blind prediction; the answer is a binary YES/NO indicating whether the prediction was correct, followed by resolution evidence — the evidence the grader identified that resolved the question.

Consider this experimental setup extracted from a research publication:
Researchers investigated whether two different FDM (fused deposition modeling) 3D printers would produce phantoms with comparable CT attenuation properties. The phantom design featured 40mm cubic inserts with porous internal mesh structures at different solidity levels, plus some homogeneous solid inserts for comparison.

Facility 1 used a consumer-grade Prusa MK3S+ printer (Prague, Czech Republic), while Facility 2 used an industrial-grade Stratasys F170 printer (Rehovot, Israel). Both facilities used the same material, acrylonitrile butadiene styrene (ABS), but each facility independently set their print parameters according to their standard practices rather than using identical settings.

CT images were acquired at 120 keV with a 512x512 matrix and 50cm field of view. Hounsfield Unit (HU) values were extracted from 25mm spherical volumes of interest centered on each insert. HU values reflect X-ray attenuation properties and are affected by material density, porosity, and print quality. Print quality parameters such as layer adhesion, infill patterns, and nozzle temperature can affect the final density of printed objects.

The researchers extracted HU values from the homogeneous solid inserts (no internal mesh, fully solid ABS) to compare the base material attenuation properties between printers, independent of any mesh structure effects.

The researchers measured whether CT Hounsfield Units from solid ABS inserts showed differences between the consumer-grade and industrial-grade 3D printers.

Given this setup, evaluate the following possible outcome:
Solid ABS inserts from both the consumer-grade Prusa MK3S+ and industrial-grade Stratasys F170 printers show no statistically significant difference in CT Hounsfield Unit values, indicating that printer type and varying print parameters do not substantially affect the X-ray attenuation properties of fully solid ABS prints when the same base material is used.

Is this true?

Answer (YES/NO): NO